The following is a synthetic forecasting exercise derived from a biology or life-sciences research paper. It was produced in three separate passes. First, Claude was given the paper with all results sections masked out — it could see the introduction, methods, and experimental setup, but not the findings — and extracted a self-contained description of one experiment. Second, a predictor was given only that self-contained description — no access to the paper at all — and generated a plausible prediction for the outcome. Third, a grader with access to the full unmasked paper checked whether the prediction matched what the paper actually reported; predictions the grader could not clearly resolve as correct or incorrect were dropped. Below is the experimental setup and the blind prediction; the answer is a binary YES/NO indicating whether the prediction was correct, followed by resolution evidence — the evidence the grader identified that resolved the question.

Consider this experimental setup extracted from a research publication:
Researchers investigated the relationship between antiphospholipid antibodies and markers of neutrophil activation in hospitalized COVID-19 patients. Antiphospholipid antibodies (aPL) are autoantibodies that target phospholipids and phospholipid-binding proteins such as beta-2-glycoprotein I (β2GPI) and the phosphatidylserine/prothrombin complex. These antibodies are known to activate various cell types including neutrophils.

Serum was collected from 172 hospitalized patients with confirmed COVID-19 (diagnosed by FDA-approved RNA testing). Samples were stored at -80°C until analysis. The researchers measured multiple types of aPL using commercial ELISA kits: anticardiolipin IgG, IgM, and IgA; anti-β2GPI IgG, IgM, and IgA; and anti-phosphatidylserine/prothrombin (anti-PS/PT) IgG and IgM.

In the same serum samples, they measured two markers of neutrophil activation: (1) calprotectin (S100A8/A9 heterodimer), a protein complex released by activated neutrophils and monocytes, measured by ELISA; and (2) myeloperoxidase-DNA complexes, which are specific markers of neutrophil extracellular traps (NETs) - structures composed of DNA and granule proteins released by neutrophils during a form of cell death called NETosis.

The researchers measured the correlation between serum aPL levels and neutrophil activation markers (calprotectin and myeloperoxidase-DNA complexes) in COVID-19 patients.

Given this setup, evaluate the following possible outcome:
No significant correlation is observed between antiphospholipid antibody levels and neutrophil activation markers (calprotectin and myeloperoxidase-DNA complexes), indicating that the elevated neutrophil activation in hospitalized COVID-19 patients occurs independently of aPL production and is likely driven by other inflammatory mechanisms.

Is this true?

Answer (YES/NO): NO